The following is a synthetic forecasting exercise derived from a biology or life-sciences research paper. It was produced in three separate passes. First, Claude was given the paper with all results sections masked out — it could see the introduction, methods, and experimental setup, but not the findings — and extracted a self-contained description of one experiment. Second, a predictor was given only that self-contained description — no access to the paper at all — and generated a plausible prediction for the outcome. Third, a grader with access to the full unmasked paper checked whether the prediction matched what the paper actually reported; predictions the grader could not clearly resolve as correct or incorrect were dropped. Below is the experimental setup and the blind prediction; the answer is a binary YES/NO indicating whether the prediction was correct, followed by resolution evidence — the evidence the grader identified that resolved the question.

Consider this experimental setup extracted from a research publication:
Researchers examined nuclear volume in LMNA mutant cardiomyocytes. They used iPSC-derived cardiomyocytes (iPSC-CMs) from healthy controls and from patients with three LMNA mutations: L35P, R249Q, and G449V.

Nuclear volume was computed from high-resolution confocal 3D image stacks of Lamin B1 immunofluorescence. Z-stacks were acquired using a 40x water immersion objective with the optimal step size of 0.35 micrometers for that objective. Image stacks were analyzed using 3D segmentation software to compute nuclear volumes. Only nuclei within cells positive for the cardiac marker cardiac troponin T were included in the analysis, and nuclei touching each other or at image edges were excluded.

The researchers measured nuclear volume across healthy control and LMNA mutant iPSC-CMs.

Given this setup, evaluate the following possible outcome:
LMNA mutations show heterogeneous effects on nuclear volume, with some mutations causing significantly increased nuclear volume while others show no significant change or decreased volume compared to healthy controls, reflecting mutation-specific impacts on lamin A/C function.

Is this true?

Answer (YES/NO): YES